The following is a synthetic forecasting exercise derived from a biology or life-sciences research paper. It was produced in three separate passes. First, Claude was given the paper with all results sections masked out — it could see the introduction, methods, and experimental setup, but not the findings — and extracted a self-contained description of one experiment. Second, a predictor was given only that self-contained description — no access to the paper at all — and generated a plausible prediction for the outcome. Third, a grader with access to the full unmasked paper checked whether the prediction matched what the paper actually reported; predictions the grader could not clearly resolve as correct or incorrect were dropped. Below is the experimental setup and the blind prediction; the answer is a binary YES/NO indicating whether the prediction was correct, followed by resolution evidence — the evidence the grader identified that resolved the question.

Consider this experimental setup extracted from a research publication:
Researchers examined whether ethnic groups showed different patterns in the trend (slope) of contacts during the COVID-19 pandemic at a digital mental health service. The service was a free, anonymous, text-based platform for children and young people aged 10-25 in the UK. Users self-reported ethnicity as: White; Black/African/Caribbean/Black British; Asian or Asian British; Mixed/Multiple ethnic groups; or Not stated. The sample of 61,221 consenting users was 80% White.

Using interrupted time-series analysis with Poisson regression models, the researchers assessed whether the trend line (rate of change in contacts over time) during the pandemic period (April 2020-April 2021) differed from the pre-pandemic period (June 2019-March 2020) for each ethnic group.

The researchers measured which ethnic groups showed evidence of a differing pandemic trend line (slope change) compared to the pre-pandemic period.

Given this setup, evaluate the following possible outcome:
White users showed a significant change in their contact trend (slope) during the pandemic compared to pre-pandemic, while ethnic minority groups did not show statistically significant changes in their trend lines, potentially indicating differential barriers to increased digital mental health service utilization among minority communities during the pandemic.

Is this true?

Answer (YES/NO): NO